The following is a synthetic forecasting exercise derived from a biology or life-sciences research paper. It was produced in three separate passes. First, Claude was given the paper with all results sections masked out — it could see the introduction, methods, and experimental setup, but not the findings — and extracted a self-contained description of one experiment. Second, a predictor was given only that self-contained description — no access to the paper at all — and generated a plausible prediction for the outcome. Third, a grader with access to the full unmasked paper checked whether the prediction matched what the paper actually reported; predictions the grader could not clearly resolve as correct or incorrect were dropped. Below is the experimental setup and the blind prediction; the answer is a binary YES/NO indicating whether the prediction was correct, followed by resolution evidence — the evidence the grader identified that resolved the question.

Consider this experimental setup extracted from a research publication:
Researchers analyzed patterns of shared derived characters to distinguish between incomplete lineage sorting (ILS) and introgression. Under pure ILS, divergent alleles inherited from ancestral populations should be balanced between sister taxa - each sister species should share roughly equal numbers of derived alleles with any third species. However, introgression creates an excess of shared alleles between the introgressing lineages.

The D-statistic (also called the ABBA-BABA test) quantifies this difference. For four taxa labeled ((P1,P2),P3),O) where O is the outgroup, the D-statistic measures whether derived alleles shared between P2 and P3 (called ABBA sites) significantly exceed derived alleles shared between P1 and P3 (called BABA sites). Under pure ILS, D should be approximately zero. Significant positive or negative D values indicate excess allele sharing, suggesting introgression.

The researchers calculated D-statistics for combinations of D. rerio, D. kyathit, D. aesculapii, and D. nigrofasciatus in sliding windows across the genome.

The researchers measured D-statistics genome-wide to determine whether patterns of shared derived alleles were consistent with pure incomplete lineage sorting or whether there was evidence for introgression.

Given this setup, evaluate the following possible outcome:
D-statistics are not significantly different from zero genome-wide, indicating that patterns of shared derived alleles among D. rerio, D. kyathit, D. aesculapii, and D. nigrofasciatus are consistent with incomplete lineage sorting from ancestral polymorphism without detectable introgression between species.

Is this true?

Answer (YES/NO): NO